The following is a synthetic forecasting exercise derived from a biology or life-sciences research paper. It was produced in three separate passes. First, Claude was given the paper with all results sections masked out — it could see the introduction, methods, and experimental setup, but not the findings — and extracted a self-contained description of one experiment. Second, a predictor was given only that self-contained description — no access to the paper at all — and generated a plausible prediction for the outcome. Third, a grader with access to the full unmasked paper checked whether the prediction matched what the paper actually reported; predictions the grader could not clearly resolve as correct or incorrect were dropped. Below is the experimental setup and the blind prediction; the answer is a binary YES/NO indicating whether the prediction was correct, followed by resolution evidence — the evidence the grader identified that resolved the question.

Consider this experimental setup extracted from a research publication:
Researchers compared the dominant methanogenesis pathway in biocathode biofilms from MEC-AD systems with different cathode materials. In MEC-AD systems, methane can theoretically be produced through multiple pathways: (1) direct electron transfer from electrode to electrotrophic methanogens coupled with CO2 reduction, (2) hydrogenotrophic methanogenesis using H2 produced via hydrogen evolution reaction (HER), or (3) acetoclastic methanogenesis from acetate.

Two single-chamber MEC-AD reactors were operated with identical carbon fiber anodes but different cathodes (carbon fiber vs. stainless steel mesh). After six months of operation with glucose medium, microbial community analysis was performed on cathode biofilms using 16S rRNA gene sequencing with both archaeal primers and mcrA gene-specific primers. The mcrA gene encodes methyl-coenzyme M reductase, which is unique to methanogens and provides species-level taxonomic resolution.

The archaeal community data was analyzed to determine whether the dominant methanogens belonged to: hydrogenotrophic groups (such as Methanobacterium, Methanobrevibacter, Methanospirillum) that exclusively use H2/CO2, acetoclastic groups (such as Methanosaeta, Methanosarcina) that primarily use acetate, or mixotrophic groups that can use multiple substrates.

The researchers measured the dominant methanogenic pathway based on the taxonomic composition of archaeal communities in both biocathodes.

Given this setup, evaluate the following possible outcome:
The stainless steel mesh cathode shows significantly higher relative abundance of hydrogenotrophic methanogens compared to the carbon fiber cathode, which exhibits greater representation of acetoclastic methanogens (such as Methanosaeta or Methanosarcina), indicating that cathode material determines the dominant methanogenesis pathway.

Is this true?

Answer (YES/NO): NO